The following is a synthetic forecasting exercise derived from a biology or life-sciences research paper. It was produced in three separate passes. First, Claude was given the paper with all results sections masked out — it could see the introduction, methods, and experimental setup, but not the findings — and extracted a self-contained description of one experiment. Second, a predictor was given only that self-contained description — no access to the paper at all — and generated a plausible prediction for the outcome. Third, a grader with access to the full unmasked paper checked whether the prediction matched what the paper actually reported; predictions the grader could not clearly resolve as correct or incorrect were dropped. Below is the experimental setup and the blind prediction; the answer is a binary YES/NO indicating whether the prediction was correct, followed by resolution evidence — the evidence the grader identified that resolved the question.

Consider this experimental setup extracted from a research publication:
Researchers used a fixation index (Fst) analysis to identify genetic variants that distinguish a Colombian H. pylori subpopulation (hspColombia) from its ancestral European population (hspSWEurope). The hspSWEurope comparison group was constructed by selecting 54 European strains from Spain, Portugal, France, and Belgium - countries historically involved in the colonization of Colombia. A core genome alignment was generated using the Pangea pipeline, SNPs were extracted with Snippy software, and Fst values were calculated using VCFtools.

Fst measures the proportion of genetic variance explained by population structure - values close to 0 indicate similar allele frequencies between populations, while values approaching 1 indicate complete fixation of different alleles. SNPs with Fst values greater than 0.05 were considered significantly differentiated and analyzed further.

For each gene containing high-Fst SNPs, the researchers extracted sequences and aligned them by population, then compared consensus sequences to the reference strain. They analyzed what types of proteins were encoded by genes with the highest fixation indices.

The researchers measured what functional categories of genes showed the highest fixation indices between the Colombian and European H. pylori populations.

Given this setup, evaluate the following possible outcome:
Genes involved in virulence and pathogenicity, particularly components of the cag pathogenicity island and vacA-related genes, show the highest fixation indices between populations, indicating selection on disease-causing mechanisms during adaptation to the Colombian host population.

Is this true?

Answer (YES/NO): NO